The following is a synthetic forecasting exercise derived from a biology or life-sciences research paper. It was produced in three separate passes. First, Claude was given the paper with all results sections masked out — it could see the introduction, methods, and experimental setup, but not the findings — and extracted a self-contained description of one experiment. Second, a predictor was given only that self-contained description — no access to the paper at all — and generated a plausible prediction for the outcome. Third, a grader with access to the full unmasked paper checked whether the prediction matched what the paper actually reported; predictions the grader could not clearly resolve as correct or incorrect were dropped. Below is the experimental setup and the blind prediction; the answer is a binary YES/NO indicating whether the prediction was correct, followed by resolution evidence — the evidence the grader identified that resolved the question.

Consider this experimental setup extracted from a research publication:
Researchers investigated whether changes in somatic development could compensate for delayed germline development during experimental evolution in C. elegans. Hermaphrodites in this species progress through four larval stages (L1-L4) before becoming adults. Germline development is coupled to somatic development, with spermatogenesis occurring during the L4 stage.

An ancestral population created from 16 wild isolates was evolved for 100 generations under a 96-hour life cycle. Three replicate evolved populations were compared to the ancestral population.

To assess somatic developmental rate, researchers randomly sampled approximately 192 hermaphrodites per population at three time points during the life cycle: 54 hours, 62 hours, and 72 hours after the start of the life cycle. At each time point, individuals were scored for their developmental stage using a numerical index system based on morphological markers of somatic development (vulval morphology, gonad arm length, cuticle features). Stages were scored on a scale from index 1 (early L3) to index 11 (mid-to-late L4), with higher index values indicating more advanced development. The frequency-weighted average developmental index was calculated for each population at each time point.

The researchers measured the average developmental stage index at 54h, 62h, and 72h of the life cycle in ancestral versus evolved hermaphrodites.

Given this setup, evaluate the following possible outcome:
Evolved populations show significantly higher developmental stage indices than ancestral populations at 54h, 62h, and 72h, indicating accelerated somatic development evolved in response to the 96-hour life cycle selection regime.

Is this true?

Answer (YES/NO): NO